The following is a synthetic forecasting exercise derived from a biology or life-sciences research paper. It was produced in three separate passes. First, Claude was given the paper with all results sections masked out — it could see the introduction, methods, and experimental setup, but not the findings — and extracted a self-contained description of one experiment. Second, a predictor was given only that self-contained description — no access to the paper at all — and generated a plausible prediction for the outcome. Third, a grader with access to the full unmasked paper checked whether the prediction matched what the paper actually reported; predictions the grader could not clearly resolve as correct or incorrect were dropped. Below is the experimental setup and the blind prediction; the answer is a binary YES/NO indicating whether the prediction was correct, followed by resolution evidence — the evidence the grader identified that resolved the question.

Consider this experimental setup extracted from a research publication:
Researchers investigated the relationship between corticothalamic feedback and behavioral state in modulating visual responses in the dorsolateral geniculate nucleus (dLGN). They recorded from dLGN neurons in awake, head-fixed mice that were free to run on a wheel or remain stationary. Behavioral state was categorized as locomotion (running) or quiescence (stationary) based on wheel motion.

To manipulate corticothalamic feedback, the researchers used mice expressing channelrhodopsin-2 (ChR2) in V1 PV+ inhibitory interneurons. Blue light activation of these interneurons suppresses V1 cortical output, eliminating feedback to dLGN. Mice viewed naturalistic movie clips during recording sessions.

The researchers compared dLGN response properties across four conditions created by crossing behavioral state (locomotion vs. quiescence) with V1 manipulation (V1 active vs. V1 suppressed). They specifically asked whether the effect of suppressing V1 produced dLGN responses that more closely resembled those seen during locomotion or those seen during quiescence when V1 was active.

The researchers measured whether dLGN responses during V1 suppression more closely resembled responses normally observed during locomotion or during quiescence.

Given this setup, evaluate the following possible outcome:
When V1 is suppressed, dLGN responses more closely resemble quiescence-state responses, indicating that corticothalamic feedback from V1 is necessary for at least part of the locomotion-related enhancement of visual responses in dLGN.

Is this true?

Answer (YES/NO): NO